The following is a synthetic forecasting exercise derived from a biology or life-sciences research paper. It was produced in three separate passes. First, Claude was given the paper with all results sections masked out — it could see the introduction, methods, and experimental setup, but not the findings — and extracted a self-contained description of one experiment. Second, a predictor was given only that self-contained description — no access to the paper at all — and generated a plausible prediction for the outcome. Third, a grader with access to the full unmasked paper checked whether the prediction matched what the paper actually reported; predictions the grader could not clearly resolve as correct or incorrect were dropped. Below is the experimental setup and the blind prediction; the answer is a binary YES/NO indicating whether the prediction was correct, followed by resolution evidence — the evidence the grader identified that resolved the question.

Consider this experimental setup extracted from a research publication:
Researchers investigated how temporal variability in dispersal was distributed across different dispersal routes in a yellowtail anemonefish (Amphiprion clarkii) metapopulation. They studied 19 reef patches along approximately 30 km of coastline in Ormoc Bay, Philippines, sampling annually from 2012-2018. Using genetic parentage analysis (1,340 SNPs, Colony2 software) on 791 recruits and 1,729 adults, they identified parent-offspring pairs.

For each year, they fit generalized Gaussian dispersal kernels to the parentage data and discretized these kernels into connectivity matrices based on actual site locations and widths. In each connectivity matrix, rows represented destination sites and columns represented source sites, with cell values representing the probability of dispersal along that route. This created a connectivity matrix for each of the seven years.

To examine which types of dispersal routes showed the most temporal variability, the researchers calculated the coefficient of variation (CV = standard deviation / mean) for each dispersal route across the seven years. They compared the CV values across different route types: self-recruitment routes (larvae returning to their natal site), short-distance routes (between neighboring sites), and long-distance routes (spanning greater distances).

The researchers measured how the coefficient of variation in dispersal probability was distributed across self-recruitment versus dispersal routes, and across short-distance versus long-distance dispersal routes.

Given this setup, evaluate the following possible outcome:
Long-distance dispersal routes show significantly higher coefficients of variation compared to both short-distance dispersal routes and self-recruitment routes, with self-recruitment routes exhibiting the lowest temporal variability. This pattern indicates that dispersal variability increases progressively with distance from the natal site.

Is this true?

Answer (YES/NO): NO